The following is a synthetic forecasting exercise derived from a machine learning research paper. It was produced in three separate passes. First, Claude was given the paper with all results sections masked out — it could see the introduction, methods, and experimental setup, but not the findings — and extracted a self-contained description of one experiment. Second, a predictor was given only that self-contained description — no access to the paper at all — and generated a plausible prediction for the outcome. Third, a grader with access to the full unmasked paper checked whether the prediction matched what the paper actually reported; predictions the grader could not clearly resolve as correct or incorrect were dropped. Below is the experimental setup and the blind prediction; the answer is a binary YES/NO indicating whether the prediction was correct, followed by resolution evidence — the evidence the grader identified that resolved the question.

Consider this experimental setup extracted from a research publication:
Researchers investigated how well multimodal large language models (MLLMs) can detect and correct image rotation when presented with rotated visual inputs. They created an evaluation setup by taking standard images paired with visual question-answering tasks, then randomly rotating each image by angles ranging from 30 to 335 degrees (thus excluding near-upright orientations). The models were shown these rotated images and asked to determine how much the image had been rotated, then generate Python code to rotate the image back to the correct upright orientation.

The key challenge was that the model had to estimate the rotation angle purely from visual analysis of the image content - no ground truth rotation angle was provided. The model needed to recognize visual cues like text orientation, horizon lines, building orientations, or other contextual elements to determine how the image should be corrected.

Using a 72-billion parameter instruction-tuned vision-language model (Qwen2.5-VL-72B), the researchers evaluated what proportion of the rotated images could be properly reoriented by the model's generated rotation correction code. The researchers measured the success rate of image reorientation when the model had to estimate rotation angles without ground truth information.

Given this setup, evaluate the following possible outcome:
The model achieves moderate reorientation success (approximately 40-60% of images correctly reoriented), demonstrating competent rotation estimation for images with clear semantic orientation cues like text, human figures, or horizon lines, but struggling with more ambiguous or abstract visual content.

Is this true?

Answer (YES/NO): NO